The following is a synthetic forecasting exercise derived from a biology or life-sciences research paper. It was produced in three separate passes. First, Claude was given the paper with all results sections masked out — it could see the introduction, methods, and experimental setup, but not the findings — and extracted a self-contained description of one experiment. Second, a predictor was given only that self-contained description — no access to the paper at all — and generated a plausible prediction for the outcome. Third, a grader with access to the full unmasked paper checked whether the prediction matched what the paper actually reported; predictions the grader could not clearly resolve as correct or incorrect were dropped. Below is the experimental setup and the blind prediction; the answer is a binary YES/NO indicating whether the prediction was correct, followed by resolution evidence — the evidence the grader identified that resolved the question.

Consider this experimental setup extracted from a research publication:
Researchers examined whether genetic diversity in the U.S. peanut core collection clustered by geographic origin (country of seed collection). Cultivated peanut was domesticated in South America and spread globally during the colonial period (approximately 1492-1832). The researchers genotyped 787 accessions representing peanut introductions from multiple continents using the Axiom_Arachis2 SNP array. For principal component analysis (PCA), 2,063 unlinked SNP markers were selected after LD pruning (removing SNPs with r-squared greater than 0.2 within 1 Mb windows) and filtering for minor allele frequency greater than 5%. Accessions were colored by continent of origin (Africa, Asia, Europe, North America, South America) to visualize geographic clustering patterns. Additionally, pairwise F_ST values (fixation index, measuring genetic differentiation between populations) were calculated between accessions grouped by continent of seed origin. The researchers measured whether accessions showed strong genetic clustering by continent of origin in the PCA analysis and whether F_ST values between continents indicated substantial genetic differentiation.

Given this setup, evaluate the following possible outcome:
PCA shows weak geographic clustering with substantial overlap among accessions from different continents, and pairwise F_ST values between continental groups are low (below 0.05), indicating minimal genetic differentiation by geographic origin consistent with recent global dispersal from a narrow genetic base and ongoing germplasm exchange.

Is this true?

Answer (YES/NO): YES